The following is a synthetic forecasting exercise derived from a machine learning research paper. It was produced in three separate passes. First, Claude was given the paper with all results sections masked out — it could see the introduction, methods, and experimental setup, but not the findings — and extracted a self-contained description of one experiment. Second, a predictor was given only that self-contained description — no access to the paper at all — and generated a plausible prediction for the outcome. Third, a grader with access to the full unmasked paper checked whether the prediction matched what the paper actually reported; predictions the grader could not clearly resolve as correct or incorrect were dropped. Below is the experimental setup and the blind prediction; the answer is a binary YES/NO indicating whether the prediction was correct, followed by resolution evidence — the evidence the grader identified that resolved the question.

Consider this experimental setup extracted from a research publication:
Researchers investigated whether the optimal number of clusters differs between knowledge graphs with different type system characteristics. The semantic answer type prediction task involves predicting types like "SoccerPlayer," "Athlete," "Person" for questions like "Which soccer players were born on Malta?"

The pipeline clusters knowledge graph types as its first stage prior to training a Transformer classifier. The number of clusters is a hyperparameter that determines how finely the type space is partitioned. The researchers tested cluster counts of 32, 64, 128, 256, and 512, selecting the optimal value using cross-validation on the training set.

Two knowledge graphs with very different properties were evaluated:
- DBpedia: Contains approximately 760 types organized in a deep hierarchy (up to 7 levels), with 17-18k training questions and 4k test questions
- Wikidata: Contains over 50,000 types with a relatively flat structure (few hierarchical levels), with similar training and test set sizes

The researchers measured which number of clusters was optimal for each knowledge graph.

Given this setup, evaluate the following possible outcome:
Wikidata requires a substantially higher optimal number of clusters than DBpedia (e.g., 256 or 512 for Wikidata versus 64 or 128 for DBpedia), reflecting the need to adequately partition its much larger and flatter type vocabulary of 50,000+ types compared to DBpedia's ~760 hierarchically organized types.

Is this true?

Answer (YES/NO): NO